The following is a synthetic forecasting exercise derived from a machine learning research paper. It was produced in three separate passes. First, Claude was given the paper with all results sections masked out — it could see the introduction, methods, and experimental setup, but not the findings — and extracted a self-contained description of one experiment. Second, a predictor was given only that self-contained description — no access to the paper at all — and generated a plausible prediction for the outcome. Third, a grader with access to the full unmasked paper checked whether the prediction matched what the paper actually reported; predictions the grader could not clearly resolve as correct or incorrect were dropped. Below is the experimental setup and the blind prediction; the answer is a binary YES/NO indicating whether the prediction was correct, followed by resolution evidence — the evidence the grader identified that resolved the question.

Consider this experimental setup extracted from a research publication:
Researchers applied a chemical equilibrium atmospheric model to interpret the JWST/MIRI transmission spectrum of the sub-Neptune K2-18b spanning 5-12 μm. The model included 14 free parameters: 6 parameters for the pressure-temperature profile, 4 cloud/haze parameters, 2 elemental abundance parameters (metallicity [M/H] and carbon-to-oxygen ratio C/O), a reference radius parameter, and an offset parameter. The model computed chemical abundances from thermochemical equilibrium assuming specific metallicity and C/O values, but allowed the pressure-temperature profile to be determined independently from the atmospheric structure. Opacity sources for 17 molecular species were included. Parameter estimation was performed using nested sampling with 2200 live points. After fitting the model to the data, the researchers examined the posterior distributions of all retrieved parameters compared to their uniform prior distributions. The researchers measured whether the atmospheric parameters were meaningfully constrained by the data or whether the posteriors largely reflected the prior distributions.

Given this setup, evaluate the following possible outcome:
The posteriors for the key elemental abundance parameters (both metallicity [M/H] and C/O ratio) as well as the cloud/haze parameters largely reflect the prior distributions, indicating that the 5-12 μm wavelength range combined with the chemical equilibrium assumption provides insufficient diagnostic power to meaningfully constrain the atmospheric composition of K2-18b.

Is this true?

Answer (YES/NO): YES